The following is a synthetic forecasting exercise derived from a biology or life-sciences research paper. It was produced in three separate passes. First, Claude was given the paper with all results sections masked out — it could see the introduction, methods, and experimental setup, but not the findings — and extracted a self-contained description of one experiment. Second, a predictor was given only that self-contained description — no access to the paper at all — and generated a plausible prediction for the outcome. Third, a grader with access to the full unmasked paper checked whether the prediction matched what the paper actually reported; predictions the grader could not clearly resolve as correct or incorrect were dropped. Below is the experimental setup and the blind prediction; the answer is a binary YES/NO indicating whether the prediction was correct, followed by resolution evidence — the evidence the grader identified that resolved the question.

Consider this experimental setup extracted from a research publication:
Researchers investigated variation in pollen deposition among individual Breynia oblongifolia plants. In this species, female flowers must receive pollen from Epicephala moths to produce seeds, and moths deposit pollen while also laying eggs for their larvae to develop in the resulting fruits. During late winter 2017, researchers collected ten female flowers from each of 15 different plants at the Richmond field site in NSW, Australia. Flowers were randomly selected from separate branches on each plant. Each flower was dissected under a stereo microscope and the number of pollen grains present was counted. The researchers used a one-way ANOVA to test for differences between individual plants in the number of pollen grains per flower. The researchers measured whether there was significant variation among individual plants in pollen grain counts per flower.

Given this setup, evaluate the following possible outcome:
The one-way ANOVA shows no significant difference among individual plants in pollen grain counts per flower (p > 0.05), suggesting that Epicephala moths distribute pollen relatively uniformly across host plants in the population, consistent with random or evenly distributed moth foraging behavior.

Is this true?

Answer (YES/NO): YES